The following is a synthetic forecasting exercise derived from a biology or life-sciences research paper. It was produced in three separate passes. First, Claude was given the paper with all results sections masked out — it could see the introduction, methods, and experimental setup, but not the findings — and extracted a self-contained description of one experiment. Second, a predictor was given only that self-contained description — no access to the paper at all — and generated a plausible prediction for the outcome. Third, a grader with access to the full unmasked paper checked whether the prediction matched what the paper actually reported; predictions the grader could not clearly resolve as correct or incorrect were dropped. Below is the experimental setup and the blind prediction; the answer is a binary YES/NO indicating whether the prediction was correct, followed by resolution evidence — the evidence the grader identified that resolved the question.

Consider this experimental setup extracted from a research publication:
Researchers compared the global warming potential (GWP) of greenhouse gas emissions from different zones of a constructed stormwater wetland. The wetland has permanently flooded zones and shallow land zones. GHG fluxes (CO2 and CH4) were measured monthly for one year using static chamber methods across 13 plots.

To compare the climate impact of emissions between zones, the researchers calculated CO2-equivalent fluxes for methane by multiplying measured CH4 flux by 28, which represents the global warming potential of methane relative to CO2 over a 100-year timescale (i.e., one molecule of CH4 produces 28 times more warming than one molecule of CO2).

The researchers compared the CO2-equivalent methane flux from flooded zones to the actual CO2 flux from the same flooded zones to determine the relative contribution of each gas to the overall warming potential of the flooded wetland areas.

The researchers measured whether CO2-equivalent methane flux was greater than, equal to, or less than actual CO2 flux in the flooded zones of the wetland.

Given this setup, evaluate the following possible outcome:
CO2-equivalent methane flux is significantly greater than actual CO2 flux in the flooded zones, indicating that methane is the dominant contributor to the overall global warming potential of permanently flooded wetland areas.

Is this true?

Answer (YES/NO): YES